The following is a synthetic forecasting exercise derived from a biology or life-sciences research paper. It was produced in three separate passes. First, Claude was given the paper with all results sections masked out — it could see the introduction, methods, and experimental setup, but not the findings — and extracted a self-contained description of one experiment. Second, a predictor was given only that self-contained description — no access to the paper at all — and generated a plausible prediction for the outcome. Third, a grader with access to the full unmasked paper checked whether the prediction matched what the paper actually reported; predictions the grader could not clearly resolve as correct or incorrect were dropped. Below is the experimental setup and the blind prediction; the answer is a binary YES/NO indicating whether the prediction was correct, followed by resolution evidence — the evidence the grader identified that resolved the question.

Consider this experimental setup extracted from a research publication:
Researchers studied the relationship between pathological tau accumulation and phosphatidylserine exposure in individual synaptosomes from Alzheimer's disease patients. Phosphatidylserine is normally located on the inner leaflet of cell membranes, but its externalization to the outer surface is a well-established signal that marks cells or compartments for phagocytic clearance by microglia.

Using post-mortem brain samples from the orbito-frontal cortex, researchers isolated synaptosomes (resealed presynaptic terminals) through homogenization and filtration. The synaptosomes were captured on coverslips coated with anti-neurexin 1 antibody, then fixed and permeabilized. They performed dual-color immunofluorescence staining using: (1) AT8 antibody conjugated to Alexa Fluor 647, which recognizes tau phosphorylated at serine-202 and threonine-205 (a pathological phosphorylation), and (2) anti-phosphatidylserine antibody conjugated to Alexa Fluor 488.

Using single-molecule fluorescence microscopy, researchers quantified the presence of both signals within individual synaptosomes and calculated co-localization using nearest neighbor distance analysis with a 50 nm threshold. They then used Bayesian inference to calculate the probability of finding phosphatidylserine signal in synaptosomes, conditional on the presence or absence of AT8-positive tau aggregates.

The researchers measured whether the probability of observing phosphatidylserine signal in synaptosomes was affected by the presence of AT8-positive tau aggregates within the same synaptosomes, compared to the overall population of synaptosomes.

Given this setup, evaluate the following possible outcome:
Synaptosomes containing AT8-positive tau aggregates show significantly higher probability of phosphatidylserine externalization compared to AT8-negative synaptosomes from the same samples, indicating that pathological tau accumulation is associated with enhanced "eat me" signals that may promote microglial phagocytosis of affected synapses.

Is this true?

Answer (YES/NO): YES